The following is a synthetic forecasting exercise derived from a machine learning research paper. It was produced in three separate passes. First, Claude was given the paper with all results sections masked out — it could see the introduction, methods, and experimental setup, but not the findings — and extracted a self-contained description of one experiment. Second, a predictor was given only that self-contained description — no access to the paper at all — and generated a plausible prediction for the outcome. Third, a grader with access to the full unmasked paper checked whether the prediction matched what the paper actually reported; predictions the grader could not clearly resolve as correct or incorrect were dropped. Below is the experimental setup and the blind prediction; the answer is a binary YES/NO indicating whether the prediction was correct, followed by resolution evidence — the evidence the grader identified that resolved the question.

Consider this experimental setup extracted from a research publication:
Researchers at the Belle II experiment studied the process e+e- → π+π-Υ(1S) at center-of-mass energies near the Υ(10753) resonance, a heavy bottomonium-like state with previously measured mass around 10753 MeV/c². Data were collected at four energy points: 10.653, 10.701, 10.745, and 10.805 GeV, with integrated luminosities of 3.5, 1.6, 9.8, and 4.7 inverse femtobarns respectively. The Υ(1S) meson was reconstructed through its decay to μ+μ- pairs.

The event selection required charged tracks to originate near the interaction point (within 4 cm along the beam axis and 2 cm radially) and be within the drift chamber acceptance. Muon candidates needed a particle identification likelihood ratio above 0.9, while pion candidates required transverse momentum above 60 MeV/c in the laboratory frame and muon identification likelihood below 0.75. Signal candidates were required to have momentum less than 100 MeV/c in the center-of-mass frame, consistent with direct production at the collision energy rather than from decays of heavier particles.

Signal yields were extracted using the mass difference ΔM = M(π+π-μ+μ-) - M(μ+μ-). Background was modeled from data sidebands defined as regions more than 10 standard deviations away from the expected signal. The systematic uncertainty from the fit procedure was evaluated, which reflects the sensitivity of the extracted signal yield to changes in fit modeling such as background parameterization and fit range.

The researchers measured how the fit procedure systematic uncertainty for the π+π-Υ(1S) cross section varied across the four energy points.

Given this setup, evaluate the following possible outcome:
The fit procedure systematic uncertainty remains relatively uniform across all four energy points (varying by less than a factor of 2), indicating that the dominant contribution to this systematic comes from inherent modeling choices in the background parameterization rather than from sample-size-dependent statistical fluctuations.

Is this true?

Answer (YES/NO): NO